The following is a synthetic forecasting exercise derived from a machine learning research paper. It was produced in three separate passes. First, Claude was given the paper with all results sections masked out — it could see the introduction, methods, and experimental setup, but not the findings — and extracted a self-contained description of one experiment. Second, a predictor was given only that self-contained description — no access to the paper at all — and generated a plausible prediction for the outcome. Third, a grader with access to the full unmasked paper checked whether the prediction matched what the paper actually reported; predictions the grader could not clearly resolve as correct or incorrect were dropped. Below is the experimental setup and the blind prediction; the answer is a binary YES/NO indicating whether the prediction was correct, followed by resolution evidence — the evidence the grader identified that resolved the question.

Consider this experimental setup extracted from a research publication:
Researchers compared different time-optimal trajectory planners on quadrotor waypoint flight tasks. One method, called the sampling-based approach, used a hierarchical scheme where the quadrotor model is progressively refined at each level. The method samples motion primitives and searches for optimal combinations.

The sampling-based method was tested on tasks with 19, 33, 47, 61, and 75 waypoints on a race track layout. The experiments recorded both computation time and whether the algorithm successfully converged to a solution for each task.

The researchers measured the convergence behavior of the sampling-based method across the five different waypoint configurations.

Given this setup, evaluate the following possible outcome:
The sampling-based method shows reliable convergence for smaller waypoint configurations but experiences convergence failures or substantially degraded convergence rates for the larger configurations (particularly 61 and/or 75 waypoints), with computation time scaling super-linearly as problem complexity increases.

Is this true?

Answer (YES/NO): NO